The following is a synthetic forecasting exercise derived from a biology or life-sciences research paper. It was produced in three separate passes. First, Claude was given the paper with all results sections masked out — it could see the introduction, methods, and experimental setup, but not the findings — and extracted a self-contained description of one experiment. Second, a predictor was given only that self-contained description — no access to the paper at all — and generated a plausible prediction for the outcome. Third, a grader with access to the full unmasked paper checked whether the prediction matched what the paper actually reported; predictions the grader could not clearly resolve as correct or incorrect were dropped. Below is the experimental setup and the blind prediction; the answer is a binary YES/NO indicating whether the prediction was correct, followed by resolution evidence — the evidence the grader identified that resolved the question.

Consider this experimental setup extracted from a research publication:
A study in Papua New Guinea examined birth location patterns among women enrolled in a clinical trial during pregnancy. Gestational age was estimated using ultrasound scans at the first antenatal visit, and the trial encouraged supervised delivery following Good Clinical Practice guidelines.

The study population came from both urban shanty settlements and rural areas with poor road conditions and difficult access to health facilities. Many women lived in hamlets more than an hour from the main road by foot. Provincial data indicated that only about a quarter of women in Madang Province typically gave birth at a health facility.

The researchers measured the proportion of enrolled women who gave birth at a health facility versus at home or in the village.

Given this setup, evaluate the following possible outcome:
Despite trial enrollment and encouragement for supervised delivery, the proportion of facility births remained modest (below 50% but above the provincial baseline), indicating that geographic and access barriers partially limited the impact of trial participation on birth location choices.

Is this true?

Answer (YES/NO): NO